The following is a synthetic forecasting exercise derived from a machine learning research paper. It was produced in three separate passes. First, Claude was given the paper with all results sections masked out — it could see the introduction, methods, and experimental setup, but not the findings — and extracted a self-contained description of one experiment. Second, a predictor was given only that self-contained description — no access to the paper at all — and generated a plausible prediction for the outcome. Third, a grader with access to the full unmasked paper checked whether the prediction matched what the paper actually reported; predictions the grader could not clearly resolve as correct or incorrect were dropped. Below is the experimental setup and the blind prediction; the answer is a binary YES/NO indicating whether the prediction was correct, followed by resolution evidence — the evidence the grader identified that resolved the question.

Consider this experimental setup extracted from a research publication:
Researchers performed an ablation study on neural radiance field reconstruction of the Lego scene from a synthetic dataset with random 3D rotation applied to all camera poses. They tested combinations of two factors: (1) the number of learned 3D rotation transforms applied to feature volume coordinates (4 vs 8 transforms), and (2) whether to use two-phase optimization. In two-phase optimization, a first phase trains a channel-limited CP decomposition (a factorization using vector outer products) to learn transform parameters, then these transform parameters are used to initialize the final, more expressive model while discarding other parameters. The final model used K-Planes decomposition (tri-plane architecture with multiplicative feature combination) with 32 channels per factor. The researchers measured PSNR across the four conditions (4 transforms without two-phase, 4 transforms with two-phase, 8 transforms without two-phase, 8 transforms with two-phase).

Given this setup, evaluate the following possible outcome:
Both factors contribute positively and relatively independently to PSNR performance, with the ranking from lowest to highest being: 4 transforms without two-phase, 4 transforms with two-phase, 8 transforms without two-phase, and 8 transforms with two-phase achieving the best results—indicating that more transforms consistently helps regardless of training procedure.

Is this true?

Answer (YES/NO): NO